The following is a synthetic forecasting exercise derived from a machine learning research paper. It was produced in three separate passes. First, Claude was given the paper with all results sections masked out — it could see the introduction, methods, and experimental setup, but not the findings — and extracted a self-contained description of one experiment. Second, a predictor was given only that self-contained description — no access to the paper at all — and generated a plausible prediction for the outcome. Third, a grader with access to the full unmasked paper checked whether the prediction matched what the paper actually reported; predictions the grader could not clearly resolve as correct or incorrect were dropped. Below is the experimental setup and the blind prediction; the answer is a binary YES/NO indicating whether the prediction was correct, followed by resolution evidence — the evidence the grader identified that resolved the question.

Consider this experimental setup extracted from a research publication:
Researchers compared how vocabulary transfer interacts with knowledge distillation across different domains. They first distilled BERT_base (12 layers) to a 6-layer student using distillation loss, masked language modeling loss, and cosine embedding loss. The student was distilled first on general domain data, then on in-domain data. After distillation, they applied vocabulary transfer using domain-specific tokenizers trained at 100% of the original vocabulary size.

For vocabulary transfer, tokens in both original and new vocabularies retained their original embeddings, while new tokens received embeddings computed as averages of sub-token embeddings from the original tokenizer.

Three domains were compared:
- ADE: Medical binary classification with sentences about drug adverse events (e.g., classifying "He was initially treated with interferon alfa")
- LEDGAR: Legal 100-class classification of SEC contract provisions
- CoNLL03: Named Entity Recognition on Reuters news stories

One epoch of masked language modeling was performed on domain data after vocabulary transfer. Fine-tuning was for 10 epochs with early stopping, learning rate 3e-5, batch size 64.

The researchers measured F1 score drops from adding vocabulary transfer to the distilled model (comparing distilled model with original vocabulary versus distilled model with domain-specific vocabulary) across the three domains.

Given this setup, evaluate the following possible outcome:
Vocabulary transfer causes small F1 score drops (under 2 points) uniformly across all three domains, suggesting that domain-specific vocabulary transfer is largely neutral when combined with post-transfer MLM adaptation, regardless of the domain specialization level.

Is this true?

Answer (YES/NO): NO